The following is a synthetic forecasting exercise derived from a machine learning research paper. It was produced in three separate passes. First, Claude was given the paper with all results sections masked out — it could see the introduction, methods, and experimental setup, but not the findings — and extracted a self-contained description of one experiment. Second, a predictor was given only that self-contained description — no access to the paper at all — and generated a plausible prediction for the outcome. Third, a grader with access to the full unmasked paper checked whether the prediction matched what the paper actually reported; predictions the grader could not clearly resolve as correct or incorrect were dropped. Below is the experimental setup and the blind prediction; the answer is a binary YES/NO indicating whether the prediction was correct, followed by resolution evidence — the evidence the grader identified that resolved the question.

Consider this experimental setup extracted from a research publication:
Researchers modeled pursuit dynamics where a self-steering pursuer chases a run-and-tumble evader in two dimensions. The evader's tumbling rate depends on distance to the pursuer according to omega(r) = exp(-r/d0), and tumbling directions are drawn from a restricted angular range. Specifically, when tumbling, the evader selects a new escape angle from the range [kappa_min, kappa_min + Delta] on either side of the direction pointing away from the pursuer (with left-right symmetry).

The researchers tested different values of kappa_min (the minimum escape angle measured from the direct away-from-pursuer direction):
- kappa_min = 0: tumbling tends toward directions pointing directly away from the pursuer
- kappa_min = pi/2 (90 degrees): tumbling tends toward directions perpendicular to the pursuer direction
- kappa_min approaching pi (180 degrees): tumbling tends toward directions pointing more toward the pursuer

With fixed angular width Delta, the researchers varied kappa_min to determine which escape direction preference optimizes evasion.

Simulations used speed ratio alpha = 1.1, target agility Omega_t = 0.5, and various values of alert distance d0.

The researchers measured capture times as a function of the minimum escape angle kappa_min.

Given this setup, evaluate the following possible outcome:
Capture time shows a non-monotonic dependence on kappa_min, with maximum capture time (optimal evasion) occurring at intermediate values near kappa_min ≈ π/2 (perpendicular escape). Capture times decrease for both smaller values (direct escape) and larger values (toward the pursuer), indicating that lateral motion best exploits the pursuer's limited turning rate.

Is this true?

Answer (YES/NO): NO